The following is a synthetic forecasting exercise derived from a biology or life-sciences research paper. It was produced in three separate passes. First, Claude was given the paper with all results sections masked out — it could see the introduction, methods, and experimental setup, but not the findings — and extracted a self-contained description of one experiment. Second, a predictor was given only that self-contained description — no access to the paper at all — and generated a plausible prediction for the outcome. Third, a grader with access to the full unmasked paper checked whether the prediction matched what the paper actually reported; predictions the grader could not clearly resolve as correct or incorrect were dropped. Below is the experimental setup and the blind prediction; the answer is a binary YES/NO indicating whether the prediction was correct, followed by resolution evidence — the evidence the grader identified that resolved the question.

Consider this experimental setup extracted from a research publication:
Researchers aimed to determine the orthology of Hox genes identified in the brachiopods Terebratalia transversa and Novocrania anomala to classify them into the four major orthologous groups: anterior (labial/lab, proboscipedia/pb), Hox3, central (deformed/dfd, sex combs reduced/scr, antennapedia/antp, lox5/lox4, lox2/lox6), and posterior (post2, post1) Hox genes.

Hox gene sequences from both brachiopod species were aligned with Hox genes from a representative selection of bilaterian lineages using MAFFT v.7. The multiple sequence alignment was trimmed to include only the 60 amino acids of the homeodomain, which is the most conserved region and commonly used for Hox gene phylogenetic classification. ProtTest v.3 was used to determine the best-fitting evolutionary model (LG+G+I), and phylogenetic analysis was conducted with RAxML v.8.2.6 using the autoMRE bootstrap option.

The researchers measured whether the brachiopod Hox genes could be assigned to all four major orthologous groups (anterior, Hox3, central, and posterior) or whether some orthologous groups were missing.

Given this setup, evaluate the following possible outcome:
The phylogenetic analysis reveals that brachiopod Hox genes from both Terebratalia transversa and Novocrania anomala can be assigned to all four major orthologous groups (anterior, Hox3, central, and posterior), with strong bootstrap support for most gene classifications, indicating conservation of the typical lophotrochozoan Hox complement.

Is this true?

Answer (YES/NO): YES